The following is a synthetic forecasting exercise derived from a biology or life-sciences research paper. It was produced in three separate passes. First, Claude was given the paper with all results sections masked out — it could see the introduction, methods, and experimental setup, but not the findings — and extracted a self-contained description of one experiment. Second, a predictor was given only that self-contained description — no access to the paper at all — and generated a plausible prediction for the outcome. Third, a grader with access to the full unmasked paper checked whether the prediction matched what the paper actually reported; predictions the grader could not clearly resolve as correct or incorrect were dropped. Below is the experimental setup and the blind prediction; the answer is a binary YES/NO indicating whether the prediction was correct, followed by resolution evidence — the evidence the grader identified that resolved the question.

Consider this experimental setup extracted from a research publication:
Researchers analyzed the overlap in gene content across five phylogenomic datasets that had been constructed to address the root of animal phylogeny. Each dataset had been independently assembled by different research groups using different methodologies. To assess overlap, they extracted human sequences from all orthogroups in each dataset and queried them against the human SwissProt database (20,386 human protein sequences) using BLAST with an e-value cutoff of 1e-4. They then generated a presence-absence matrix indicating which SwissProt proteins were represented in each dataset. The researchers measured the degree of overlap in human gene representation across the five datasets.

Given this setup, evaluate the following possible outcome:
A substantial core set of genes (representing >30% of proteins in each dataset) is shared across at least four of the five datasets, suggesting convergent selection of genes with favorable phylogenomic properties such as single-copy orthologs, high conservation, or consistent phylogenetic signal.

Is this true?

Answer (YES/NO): NO